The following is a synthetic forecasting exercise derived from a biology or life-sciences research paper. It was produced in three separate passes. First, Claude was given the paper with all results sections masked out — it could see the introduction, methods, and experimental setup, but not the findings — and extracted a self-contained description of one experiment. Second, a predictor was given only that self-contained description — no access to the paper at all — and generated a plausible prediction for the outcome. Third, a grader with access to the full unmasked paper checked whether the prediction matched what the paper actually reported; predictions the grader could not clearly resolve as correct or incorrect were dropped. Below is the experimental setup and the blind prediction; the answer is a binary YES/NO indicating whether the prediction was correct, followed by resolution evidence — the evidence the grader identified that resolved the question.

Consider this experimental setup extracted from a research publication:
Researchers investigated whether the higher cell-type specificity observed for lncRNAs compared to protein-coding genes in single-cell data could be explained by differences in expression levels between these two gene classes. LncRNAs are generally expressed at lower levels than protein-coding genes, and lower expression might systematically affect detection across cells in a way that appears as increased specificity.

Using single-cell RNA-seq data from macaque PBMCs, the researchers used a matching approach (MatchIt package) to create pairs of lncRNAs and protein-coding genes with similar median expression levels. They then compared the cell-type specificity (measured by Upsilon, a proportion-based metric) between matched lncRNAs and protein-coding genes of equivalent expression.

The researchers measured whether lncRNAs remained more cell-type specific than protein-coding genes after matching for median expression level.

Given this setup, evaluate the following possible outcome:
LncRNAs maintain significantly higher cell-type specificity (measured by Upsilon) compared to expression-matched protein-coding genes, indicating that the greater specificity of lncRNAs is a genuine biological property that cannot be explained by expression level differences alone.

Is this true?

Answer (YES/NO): NO